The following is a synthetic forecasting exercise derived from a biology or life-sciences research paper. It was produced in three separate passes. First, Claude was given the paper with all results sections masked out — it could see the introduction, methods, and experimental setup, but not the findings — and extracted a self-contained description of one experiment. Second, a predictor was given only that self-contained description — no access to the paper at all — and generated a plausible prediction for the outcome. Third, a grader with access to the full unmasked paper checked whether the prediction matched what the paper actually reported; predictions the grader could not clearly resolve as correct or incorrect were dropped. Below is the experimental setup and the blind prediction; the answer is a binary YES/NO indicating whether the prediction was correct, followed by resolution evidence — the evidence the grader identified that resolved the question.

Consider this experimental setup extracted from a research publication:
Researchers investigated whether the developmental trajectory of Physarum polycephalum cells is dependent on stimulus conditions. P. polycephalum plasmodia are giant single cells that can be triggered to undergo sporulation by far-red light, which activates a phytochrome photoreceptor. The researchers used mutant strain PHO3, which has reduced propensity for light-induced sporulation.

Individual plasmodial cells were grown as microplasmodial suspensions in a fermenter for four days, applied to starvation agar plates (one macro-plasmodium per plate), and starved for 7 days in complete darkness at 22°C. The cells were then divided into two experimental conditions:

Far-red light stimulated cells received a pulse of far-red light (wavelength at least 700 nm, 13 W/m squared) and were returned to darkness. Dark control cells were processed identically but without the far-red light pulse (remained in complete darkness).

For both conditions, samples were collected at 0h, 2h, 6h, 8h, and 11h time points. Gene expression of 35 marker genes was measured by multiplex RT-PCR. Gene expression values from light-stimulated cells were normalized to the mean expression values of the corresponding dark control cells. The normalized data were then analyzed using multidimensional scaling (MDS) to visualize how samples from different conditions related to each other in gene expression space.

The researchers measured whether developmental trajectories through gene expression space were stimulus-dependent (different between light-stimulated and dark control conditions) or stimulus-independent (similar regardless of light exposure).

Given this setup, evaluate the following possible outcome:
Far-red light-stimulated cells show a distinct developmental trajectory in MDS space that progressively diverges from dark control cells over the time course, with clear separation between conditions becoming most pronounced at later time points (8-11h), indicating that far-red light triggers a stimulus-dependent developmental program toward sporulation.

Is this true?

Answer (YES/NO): YES